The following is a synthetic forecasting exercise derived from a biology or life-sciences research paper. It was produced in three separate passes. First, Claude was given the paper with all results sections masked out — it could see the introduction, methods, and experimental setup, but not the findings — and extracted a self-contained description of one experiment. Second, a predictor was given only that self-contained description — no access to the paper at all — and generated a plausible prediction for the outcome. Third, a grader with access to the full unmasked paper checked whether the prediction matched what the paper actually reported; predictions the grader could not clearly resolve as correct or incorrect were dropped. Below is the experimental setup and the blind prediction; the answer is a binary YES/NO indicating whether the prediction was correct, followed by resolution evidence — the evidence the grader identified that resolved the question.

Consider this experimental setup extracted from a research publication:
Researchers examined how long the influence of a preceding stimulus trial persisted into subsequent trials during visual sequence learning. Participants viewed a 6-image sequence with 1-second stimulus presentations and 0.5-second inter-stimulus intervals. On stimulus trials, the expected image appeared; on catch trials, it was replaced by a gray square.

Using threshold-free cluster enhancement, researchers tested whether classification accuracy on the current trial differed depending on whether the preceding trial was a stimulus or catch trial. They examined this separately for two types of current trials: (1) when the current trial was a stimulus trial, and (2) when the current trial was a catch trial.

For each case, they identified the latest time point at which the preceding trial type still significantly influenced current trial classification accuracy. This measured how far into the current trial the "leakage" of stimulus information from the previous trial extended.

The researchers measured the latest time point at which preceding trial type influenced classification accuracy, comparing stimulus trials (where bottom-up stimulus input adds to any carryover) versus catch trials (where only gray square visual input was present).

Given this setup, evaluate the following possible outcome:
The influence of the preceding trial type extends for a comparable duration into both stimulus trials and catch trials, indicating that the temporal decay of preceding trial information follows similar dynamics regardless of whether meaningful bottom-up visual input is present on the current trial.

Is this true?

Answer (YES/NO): NO